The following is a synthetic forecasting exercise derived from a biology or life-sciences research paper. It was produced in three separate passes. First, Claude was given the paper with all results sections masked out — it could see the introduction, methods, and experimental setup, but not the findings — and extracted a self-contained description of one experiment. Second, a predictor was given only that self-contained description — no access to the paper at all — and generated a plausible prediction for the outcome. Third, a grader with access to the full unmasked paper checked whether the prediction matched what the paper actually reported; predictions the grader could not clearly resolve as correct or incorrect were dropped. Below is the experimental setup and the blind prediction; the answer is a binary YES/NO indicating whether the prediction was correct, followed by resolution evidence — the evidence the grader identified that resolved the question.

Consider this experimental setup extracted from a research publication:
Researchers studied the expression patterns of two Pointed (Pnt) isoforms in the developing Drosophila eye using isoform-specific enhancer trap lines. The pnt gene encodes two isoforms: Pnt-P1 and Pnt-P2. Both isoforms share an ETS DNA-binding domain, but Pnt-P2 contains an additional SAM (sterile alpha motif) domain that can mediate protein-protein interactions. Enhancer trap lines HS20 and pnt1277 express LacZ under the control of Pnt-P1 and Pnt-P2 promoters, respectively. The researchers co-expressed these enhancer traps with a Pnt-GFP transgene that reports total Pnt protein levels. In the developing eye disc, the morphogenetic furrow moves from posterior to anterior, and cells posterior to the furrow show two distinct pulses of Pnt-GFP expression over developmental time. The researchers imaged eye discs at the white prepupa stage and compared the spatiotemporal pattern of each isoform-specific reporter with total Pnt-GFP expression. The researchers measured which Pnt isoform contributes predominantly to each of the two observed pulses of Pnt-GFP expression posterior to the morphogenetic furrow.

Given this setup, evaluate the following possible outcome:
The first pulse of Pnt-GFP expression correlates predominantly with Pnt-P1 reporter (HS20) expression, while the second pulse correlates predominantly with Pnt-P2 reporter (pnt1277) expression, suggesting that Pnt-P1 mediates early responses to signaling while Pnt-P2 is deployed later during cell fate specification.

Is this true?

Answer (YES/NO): YES